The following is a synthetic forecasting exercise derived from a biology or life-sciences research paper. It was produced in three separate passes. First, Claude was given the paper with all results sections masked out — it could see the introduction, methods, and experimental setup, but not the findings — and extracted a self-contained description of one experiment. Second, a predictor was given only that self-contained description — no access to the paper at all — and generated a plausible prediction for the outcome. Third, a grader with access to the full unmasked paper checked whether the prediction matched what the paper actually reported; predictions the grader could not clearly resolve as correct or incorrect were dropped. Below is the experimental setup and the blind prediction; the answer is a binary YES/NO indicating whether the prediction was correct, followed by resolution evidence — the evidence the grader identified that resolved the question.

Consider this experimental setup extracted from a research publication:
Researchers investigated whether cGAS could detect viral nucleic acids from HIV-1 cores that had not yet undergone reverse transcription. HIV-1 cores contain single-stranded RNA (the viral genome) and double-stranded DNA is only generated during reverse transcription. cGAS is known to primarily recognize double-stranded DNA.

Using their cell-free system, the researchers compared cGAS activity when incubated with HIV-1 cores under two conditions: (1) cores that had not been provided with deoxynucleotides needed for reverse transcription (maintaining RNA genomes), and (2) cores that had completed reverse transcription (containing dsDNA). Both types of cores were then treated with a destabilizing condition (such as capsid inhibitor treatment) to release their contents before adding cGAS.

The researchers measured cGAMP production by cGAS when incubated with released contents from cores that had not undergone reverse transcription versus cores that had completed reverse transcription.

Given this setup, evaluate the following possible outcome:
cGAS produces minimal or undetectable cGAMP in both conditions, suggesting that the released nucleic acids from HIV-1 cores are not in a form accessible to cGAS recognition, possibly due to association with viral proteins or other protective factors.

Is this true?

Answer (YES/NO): NO